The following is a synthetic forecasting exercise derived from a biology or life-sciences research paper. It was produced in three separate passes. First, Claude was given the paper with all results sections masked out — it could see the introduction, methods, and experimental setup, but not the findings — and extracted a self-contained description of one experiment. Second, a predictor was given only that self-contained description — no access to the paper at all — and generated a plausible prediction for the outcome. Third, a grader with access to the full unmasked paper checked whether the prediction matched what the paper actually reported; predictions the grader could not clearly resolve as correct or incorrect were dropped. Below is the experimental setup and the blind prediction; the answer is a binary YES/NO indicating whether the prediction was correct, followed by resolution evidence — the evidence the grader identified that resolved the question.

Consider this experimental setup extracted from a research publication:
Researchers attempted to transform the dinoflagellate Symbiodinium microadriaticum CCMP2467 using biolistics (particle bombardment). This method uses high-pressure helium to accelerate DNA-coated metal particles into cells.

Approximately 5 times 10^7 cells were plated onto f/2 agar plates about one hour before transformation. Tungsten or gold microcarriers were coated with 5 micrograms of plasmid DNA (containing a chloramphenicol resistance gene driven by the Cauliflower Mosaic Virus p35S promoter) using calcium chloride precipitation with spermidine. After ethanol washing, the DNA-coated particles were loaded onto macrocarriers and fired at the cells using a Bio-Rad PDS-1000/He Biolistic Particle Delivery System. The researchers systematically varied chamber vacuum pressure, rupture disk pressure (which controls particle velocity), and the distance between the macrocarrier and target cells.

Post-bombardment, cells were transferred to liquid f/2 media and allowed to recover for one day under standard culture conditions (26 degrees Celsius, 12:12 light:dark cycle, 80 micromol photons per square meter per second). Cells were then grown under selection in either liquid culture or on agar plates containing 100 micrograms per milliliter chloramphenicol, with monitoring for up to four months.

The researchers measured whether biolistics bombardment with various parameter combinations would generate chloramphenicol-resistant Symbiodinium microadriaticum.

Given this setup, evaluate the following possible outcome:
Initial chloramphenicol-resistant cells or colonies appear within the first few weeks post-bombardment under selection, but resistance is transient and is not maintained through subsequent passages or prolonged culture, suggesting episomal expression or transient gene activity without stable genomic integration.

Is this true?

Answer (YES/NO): NO